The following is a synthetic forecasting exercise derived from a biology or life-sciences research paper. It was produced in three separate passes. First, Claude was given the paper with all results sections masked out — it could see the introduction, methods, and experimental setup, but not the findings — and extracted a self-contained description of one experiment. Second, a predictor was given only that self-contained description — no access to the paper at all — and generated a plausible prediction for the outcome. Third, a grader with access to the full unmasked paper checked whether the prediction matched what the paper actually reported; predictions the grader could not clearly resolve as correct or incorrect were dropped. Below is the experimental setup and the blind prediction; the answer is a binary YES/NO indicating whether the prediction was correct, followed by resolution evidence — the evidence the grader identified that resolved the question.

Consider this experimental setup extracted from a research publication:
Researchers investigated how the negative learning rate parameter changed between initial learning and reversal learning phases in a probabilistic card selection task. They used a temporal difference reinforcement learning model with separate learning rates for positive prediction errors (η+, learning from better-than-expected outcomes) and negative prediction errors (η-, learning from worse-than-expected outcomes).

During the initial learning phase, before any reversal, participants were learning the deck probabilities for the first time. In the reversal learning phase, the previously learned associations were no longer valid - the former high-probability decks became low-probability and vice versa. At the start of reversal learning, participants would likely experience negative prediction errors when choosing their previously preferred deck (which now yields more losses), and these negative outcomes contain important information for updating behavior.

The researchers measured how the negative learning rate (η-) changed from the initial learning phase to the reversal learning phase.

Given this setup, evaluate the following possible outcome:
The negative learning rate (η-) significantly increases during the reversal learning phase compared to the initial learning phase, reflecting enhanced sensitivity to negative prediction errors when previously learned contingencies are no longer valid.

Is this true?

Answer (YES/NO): NO